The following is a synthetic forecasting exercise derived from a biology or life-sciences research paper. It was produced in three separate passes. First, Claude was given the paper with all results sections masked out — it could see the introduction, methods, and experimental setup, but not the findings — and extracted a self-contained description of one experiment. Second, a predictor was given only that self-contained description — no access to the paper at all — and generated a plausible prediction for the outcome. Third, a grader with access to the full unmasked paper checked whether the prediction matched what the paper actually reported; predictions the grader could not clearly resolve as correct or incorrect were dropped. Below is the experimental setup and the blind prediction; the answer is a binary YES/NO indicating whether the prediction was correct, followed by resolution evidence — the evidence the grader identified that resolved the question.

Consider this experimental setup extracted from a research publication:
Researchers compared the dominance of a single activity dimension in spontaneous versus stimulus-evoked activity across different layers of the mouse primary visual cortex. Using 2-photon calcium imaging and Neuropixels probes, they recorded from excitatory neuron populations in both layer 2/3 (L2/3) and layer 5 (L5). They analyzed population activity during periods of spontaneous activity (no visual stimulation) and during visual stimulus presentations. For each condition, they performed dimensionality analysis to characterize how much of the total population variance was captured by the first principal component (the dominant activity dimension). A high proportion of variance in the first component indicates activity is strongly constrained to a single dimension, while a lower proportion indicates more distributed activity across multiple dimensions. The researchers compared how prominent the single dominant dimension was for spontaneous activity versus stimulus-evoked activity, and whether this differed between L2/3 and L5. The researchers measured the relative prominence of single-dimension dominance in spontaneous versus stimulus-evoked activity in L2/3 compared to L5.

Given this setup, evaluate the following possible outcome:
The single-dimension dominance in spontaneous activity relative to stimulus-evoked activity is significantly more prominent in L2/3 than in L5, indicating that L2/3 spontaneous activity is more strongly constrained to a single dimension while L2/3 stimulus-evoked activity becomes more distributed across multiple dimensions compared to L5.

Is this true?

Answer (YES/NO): NO